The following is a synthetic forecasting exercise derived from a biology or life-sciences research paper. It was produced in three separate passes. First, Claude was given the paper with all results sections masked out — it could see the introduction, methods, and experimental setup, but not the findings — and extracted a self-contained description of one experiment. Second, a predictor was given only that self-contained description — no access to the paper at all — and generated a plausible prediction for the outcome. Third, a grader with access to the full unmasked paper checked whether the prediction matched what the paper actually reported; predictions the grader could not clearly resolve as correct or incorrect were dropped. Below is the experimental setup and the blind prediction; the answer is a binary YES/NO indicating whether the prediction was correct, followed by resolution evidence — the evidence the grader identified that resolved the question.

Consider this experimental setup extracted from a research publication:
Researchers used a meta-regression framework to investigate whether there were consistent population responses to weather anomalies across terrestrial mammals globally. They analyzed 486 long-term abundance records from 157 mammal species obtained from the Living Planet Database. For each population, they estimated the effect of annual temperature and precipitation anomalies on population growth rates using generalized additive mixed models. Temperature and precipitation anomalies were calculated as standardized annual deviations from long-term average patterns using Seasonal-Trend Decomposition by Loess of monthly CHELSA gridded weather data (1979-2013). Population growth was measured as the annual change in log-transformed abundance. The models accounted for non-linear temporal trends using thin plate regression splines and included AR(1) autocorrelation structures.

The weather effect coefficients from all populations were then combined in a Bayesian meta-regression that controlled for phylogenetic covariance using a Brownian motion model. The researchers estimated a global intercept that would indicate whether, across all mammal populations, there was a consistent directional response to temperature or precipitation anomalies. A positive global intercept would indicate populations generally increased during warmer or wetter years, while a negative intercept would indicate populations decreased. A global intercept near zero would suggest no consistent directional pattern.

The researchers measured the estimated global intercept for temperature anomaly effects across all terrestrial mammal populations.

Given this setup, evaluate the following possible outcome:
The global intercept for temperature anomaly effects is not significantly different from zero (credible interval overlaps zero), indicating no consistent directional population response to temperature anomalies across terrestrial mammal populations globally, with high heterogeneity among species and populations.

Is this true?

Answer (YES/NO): YES